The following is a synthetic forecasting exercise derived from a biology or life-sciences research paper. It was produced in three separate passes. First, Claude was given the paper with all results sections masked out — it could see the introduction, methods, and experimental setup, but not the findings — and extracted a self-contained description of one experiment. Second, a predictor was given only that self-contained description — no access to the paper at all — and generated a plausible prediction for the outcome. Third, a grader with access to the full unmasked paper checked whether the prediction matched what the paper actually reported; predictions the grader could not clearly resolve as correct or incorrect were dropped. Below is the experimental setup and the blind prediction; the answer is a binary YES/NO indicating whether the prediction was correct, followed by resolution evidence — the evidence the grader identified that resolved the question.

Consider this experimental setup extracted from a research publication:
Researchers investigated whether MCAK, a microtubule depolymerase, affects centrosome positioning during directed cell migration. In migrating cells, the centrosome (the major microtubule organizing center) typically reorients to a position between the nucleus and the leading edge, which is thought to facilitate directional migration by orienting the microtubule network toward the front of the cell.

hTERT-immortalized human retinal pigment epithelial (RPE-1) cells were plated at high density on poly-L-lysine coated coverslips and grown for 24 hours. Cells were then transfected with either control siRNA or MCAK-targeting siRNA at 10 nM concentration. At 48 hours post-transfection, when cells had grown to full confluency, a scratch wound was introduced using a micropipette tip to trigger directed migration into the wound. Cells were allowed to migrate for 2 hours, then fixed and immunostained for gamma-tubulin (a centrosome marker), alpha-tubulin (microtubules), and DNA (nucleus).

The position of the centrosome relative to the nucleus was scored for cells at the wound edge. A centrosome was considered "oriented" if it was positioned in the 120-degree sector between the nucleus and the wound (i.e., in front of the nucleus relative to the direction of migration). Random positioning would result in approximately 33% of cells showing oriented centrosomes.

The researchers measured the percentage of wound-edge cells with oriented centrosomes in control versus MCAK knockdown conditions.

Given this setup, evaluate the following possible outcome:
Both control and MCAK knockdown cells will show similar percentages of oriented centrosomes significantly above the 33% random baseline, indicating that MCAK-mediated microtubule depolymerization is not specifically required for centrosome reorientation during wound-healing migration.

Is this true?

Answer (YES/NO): NO